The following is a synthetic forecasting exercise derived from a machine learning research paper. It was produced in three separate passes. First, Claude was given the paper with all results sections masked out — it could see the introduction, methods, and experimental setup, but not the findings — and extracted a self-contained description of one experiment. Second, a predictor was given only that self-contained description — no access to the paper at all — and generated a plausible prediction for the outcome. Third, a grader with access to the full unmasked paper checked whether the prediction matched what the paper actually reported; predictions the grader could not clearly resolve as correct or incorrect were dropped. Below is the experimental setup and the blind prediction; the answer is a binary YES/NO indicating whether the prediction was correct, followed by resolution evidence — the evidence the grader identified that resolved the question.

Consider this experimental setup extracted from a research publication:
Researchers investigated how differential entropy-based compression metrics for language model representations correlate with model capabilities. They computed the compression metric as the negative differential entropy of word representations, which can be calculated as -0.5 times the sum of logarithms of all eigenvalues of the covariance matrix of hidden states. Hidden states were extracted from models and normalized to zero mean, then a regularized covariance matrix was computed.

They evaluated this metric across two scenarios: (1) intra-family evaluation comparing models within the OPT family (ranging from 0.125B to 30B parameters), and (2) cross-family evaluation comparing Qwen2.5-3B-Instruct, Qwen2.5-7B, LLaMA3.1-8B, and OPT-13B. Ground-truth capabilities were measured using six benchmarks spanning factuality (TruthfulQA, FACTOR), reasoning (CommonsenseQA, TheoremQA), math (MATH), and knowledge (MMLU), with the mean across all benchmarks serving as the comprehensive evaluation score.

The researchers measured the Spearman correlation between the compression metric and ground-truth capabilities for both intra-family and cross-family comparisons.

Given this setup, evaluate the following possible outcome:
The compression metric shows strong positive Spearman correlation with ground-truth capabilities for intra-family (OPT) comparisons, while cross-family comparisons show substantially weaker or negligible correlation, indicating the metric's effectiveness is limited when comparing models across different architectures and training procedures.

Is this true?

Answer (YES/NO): YES